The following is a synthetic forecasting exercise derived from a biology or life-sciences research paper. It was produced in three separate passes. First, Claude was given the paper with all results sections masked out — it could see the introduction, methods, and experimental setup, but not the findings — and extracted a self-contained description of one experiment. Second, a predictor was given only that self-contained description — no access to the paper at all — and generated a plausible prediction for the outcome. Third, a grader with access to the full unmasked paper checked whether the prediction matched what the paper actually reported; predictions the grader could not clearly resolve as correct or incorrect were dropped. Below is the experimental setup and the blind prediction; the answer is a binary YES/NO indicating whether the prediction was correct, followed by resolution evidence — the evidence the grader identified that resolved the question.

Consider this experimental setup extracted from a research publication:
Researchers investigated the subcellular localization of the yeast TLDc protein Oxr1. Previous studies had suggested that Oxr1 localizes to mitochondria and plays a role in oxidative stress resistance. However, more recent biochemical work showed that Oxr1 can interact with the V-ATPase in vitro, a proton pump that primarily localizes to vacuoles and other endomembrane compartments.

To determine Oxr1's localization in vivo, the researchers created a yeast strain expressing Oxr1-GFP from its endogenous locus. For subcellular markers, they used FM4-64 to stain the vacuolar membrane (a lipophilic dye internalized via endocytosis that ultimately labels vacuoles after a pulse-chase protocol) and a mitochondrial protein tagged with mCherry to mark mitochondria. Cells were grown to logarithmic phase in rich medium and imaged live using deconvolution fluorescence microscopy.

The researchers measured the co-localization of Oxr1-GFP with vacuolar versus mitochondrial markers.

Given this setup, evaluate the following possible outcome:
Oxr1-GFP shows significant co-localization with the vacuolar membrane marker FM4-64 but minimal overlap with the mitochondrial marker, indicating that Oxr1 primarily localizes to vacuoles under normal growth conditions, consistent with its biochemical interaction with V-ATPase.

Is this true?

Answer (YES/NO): NO